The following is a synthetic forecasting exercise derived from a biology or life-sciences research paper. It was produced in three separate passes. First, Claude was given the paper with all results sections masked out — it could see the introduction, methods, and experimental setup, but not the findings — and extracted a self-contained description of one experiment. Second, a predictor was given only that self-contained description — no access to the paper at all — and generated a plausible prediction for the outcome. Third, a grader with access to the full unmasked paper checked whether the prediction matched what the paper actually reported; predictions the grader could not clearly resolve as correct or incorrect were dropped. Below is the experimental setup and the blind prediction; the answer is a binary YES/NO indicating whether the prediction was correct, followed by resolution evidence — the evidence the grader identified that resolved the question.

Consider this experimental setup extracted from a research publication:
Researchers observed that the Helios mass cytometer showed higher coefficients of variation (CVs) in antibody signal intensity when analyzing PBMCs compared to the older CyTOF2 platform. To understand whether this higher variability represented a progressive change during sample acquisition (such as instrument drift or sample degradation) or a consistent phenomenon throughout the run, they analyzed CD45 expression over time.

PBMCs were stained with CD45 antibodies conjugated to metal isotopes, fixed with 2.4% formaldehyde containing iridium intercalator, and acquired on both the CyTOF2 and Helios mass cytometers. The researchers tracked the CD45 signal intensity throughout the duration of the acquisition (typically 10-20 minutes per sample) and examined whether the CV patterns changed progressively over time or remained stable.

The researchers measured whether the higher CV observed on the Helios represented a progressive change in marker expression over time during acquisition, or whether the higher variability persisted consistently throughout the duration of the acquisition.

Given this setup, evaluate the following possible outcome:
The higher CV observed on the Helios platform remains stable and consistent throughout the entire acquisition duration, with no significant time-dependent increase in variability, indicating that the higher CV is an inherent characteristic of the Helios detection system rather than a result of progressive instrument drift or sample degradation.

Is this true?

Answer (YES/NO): YES